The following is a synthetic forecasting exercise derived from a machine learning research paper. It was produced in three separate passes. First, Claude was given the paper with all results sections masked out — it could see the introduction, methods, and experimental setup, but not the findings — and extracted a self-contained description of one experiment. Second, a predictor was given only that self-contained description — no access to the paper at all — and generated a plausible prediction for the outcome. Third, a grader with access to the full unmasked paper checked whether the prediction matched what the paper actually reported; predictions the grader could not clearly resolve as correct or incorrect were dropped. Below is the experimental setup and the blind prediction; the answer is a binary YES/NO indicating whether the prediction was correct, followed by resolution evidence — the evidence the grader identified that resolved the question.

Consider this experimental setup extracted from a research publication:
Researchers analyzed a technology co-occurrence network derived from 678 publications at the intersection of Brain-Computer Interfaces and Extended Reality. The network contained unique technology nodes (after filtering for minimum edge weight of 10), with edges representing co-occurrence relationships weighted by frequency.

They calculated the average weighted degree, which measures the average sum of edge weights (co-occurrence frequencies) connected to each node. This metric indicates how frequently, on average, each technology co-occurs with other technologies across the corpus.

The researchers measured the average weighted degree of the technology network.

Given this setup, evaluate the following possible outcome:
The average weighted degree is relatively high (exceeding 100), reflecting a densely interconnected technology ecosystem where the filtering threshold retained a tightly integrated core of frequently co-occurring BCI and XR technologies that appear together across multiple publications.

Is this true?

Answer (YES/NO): NO